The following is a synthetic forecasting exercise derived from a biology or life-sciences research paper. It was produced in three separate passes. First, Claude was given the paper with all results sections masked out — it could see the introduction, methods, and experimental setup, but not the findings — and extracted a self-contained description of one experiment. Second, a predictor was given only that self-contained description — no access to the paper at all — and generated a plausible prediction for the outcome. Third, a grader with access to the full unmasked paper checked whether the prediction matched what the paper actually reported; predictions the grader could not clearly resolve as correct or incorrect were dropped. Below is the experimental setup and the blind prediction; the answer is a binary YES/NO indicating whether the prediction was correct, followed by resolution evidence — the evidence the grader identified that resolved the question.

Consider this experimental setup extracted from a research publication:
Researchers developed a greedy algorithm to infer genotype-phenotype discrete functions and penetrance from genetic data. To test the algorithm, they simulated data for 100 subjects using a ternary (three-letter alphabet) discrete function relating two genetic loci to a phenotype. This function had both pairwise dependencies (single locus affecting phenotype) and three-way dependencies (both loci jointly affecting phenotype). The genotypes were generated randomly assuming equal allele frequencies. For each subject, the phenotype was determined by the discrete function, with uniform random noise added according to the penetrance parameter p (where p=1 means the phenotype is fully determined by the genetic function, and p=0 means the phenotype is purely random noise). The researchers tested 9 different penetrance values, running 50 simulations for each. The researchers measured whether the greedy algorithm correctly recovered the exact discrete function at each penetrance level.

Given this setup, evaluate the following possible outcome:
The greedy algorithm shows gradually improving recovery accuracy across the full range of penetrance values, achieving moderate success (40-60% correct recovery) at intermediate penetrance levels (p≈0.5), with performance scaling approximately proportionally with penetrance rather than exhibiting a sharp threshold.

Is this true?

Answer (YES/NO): NO